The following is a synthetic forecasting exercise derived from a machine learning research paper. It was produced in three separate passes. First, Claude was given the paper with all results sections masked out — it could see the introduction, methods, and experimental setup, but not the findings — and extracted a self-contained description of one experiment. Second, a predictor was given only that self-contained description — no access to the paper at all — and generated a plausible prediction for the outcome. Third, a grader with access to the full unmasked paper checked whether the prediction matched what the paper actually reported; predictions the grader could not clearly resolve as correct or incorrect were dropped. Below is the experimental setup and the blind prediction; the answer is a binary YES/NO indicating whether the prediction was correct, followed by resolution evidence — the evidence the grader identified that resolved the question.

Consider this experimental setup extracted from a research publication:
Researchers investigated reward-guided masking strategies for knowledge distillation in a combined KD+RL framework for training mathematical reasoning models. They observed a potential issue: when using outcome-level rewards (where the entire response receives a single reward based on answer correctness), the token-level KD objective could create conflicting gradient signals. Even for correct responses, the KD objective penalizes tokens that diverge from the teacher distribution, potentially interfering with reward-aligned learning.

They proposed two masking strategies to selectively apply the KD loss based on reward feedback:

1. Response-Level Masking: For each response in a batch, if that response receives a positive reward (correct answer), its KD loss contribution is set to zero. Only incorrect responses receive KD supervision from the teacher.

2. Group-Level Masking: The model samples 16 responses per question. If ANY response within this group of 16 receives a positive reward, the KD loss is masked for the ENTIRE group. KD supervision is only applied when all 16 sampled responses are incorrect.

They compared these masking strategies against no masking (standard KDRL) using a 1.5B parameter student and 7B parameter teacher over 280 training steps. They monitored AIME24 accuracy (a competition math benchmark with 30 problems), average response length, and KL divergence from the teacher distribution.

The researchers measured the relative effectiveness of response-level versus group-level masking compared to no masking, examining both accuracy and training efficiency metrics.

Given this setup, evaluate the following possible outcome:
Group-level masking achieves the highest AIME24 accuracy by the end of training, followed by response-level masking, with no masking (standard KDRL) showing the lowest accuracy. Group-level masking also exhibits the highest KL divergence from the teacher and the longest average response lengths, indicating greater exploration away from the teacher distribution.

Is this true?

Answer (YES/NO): NO